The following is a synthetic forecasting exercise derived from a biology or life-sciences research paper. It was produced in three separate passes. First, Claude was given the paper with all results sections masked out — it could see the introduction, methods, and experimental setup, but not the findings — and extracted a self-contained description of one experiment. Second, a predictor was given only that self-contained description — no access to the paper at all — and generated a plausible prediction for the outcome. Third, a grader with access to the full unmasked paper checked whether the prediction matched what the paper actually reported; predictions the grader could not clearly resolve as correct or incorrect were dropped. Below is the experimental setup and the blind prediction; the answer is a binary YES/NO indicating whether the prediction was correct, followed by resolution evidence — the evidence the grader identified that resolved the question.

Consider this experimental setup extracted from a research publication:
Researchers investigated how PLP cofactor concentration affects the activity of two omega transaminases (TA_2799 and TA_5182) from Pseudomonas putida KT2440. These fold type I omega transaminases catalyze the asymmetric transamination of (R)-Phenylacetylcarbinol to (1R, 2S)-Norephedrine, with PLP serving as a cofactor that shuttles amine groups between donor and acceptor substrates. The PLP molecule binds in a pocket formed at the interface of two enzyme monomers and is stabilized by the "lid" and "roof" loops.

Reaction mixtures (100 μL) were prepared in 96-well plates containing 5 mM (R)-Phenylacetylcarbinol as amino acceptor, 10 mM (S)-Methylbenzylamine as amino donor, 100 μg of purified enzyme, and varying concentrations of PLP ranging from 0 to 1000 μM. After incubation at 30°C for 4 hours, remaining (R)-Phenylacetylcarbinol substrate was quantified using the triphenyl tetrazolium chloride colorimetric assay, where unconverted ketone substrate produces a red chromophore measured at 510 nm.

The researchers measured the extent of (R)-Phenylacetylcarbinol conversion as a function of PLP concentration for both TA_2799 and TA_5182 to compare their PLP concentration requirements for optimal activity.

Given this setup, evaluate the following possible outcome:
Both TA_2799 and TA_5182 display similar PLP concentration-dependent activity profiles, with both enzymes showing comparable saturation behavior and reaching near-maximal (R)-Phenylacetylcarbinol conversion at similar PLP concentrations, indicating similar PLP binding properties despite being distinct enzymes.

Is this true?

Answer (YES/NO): NO